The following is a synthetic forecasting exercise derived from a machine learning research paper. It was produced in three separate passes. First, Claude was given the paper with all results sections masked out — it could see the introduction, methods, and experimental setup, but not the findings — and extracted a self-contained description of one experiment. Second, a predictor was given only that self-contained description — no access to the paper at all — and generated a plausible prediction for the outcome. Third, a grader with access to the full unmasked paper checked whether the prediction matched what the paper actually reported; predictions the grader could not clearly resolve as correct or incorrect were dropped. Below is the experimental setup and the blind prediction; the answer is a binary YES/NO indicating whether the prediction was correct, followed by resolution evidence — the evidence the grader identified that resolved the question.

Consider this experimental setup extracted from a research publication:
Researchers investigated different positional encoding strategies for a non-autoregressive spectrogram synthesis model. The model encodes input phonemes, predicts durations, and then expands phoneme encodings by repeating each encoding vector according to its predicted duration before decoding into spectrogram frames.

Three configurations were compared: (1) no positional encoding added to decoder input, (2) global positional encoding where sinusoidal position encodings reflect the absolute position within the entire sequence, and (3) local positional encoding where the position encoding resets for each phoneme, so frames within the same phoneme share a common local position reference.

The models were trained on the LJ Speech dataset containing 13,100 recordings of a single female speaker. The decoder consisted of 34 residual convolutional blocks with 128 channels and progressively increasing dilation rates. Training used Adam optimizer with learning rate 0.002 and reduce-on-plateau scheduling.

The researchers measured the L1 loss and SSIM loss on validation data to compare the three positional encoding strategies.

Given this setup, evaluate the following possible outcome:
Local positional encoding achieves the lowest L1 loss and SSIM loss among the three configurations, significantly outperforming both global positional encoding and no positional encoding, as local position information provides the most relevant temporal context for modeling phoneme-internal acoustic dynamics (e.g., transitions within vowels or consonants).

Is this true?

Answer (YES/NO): NO